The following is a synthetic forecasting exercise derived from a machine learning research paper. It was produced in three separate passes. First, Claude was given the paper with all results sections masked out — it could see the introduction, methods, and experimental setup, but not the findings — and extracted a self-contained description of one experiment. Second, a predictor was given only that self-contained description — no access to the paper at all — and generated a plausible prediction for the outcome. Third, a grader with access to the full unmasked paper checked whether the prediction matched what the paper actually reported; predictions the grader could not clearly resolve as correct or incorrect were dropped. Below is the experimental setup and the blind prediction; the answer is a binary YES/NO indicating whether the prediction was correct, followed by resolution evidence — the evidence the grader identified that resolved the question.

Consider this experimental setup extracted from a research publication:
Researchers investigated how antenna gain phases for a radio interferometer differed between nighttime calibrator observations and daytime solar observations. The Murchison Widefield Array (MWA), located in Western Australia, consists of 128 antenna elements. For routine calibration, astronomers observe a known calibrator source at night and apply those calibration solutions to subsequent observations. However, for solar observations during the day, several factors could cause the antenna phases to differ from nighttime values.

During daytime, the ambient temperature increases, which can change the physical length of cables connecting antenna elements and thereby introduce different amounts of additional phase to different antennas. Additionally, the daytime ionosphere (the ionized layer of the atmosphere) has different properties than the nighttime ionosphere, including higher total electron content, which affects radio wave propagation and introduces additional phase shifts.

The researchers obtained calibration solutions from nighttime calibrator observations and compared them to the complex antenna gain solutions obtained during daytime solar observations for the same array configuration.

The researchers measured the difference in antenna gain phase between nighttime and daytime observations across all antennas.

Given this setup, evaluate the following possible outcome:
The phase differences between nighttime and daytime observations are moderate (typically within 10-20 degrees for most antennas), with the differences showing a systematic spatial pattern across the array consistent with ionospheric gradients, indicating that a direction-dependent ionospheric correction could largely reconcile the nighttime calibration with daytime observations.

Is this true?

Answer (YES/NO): NO